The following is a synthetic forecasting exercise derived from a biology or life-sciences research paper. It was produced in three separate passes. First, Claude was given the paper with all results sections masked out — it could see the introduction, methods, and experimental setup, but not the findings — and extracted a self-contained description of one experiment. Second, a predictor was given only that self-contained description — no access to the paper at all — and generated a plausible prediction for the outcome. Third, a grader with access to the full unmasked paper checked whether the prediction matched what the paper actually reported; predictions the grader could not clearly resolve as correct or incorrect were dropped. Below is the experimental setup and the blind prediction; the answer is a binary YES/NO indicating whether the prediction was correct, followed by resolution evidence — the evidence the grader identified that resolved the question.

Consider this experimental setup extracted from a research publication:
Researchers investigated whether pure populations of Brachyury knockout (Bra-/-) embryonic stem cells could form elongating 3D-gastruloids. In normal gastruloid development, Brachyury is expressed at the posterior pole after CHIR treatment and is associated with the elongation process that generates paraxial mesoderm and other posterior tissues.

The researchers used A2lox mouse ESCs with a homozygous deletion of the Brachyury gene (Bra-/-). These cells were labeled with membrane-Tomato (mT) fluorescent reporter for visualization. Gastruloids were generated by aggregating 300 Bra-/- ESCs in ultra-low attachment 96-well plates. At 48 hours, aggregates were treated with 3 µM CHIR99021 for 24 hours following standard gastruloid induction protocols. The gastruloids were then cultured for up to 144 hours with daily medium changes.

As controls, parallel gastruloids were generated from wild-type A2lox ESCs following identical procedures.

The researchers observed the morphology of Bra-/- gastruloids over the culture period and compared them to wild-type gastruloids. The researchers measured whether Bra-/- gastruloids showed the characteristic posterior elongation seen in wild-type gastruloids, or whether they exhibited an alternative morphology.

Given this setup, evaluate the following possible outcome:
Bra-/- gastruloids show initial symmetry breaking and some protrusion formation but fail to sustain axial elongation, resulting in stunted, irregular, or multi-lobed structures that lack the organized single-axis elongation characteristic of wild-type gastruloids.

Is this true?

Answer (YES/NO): NO